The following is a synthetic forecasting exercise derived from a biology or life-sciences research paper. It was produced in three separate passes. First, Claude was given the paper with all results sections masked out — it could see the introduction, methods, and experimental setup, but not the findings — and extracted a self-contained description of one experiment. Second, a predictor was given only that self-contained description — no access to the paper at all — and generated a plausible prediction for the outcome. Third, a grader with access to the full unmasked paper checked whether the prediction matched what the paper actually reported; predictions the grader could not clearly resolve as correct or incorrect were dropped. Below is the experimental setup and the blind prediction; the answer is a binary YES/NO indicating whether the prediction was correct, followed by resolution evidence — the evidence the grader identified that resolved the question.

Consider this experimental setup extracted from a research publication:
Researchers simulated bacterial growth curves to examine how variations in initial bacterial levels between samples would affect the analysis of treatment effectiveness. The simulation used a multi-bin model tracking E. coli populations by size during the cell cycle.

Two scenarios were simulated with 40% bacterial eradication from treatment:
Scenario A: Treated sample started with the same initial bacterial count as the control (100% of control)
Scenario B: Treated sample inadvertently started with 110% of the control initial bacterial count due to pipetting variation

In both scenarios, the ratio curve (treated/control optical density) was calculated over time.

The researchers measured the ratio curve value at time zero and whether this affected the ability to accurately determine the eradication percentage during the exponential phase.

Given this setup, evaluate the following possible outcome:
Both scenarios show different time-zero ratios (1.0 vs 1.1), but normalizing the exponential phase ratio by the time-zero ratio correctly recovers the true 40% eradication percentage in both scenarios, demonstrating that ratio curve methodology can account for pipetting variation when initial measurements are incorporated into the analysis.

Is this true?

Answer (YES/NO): YES